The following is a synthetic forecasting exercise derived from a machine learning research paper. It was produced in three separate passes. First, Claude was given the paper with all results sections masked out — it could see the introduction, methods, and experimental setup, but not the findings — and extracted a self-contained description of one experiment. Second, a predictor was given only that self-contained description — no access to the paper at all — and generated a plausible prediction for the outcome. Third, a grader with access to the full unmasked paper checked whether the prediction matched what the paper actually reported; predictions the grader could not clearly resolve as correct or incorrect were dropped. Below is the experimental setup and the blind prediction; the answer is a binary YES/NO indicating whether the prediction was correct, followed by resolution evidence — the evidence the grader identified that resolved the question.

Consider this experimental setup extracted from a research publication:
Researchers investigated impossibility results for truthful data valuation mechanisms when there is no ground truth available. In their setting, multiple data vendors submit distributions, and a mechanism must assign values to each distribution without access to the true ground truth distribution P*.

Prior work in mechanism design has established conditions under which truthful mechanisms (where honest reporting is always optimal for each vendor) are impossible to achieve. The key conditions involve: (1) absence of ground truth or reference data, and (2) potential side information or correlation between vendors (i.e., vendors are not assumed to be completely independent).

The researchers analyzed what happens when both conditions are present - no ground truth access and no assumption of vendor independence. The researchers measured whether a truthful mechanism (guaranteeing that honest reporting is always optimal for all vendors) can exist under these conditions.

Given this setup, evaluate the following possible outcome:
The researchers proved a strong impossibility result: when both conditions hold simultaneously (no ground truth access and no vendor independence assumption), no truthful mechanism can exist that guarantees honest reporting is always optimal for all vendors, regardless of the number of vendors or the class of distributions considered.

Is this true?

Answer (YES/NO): NO